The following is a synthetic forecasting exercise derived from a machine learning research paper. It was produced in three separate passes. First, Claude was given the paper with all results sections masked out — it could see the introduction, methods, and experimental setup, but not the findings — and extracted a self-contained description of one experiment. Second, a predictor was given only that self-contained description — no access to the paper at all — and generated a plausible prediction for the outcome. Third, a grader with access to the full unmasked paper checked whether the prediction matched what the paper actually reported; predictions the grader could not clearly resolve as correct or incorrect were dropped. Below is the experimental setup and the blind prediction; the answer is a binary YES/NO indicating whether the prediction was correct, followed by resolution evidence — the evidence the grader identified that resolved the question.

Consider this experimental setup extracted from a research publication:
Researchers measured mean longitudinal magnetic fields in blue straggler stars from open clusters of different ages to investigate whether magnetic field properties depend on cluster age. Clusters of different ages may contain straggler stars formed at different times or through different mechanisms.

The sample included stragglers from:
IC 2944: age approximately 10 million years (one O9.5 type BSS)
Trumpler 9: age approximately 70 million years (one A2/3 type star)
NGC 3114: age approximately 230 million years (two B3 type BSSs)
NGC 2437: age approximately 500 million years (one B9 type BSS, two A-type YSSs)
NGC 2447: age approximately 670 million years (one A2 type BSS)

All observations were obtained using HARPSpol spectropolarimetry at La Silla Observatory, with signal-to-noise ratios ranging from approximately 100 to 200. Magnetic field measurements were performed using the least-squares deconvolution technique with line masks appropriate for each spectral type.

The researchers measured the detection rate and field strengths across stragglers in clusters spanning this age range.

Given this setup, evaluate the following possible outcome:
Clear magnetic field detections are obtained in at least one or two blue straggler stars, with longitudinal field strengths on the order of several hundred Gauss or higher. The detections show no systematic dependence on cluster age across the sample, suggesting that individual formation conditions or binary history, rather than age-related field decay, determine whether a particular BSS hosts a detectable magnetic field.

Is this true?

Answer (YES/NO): YES